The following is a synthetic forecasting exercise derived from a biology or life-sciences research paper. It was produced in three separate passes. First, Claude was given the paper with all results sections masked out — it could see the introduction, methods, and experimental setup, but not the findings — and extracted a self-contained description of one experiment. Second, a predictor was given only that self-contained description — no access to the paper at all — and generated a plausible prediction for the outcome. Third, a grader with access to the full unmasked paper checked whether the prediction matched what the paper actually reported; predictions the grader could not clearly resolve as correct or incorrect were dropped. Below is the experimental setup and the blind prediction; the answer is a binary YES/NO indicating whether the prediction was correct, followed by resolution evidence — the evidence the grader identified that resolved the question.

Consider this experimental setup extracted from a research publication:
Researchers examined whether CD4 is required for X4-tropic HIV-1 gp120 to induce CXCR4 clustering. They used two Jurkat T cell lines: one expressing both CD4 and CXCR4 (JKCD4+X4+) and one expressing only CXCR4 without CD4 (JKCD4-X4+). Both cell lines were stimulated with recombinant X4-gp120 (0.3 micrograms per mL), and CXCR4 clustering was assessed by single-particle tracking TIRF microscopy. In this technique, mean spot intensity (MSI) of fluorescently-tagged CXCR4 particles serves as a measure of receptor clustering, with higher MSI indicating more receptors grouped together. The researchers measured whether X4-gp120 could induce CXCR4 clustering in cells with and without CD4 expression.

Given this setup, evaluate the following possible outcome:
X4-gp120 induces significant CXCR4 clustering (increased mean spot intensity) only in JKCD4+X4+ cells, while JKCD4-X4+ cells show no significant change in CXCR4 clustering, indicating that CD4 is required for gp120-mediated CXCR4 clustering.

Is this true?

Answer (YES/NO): YES